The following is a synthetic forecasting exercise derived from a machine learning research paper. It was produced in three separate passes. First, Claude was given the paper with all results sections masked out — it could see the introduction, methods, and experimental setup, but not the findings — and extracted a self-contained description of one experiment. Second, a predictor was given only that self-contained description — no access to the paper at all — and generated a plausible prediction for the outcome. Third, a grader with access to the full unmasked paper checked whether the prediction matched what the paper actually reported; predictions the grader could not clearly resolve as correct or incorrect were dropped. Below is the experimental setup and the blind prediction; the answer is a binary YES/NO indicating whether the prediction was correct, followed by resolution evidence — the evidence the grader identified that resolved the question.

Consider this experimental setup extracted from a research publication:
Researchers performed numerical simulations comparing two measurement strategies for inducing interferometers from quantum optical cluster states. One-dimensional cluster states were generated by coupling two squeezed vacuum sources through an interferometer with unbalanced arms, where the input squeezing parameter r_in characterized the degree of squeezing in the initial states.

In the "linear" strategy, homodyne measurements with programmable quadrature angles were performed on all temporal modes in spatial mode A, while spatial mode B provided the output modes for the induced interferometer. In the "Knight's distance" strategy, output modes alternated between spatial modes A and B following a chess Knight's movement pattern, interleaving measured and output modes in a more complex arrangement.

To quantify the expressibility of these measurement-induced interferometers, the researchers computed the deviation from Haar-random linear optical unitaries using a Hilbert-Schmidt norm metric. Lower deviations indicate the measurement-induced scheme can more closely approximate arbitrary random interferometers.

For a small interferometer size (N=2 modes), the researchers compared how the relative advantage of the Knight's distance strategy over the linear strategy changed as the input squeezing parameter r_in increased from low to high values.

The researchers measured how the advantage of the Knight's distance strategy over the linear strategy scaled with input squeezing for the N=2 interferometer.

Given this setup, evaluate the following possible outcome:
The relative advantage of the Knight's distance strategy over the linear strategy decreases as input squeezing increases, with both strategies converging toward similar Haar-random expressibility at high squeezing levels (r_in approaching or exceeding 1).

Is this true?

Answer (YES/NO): NO